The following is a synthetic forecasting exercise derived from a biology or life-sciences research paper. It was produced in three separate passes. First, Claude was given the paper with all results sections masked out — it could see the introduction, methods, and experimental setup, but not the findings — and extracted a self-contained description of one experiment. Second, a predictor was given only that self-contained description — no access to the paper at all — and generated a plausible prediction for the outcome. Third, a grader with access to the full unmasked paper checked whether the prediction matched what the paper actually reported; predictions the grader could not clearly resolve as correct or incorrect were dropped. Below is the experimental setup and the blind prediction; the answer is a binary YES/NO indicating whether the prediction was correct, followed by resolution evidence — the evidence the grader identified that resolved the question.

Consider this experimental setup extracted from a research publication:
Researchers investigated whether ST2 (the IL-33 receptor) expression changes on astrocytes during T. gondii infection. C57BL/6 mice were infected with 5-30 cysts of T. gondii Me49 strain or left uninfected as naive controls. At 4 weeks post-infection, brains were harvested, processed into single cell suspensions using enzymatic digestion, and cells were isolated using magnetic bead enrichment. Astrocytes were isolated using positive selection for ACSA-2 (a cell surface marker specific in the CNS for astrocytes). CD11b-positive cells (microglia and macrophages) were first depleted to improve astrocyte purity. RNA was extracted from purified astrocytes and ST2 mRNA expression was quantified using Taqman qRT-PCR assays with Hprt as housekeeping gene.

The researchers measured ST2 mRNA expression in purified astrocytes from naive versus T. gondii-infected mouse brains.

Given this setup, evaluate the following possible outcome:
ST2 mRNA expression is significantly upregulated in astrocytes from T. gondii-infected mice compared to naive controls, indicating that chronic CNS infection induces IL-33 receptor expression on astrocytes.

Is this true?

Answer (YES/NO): YES